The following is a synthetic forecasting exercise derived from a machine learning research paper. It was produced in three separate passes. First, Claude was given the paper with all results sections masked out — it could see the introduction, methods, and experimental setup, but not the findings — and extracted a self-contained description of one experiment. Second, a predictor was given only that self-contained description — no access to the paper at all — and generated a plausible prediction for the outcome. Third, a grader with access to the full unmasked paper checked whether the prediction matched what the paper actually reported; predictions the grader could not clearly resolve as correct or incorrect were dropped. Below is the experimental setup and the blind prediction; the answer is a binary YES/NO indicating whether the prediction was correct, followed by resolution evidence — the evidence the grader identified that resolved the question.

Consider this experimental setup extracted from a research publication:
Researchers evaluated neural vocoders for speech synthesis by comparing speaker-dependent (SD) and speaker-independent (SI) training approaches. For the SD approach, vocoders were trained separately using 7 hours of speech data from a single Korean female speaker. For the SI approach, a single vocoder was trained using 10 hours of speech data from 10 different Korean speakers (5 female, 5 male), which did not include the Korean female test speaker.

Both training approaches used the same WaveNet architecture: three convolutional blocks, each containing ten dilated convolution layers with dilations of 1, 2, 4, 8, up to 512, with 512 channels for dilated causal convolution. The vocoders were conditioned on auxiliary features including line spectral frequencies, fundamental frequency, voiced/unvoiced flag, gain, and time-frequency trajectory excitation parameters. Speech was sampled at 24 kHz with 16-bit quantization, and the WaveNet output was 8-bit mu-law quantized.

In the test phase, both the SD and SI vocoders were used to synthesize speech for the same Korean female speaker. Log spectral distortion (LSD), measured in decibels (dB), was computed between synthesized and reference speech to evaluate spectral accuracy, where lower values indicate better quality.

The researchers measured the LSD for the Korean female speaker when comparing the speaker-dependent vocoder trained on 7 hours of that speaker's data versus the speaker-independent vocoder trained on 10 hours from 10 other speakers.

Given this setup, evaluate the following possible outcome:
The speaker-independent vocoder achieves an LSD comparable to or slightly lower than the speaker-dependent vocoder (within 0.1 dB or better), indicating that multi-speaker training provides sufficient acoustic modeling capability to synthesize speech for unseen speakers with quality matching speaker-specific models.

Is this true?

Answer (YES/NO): NO